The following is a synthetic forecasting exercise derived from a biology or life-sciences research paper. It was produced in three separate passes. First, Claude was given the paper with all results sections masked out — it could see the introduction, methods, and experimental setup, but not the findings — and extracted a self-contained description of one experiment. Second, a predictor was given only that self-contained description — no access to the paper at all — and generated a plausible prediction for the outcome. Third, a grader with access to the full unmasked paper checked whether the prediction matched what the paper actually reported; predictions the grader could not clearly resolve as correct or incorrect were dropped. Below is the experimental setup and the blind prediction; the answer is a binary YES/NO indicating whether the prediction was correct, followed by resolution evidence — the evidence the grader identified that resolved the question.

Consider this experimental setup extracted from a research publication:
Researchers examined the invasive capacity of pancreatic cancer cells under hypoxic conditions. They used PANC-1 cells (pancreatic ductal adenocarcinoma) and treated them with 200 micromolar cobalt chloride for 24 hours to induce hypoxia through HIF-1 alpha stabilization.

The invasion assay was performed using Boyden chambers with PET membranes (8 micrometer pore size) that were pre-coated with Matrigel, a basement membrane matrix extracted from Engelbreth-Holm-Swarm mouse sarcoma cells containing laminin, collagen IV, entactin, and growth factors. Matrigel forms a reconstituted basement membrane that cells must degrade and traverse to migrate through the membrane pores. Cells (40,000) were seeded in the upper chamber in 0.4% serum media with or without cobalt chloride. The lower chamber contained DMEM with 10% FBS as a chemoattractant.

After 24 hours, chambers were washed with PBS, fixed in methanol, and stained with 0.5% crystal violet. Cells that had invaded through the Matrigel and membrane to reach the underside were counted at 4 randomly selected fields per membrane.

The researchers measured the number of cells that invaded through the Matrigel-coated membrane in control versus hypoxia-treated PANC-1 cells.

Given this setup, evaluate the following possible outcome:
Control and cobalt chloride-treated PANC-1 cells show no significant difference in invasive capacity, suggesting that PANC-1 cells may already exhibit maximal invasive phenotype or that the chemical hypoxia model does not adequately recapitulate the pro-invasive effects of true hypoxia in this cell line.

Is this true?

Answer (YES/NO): NO